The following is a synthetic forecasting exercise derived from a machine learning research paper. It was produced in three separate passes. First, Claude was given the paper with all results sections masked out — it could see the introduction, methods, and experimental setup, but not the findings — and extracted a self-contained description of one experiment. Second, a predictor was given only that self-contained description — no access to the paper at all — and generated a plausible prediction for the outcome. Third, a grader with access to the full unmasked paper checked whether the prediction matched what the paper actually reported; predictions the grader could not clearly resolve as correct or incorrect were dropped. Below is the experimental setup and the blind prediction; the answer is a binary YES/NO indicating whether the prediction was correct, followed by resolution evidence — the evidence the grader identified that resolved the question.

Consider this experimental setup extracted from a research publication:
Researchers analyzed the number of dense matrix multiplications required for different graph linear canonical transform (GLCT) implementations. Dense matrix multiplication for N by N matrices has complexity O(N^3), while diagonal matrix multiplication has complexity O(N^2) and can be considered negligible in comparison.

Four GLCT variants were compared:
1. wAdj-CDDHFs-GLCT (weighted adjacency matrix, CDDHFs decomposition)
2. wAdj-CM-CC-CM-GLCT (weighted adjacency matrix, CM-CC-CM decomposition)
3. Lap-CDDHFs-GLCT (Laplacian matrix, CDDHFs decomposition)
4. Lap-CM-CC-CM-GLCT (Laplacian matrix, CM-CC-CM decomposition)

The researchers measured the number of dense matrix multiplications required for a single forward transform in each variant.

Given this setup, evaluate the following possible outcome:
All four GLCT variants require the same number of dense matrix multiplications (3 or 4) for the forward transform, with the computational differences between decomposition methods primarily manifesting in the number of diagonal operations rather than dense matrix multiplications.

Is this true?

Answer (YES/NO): NO